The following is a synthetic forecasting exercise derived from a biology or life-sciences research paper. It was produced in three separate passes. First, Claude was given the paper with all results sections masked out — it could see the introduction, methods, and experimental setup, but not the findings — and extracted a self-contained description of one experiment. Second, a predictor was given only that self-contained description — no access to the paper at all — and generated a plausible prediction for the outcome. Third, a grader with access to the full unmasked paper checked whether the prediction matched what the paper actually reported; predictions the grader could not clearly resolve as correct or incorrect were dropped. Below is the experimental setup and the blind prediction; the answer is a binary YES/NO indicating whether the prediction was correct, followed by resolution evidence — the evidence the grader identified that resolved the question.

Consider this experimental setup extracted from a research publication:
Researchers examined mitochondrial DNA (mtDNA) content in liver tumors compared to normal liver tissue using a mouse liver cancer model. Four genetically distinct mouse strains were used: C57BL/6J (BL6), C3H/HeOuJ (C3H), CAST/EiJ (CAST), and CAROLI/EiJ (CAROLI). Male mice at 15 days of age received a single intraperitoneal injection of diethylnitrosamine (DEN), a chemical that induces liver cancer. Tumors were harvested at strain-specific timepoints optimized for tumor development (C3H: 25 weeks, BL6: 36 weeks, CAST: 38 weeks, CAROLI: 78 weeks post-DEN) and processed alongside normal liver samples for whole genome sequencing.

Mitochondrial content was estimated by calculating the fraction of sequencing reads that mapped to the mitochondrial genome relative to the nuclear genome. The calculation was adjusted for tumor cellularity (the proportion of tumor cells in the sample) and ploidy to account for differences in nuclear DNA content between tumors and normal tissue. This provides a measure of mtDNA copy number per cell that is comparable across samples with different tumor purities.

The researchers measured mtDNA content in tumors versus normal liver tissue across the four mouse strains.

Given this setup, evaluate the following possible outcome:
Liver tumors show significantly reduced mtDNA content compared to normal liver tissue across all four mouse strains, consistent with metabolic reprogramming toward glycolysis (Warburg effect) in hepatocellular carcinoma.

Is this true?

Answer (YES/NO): NO